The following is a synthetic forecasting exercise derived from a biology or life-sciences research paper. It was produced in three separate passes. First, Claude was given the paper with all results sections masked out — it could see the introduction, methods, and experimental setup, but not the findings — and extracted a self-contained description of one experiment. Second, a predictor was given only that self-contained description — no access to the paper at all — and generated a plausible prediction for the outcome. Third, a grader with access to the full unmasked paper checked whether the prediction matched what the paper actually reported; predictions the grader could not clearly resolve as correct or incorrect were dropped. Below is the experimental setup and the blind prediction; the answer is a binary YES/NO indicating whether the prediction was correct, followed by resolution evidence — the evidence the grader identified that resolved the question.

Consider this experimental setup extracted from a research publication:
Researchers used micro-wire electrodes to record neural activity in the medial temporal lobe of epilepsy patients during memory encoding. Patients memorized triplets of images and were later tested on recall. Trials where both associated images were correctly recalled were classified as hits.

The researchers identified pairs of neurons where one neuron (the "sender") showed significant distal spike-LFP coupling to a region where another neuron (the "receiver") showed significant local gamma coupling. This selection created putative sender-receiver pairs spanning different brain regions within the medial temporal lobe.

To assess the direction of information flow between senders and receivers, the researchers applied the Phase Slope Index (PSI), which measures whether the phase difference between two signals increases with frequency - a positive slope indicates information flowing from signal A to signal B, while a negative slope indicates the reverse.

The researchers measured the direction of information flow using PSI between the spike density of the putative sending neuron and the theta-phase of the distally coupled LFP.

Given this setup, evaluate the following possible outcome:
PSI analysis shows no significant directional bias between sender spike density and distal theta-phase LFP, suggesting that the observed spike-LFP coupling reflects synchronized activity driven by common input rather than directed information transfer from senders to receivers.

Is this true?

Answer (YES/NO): NO